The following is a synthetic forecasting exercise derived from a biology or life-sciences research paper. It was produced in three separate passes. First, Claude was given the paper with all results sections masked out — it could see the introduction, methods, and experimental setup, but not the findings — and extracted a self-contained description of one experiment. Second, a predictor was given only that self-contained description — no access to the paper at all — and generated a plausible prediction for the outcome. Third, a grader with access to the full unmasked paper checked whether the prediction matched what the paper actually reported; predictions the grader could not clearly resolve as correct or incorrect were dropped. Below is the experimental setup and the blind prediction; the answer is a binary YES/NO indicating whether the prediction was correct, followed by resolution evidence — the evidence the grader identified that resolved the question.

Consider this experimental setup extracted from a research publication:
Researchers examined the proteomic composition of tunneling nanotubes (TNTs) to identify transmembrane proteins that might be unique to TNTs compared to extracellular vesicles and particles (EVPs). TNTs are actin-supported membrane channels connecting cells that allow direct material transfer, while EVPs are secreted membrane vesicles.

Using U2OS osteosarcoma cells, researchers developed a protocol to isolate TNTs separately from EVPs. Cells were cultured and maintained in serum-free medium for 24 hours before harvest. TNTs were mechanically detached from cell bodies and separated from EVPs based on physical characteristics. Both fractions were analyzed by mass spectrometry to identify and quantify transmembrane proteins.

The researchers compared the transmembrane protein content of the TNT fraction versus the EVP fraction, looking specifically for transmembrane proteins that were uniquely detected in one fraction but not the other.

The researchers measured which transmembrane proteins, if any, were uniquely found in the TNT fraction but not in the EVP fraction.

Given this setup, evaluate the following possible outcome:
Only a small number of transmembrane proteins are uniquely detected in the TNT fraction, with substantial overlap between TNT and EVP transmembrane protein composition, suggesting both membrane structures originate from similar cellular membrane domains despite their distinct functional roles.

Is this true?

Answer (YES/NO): YES